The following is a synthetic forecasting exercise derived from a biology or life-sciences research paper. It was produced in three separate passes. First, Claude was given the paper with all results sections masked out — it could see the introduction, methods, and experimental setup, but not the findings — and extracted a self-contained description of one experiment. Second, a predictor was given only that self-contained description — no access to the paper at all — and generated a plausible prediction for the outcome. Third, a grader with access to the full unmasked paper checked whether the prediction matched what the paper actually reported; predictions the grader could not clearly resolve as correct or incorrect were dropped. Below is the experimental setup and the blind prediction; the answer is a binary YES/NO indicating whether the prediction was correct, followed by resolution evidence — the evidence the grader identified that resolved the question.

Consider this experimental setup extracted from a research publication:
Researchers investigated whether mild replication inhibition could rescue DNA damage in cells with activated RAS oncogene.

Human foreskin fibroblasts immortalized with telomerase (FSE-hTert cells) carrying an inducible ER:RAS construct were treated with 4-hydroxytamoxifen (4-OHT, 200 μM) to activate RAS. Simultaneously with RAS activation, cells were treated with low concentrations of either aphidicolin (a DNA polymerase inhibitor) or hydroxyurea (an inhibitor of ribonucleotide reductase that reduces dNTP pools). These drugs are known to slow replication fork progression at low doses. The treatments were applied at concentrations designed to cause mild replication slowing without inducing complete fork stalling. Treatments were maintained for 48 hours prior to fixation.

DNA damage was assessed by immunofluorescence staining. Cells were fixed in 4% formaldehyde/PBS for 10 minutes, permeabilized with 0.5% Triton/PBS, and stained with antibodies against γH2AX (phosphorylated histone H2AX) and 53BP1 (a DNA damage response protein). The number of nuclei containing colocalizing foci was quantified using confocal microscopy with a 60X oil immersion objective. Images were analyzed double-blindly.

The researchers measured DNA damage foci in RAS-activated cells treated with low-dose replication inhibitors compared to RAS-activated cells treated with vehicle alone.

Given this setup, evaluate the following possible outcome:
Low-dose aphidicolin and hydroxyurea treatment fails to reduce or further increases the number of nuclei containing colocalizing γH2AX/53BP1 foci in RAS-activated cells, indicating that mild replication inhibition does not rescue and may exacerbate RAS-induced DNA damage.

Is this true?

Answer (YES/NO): NO